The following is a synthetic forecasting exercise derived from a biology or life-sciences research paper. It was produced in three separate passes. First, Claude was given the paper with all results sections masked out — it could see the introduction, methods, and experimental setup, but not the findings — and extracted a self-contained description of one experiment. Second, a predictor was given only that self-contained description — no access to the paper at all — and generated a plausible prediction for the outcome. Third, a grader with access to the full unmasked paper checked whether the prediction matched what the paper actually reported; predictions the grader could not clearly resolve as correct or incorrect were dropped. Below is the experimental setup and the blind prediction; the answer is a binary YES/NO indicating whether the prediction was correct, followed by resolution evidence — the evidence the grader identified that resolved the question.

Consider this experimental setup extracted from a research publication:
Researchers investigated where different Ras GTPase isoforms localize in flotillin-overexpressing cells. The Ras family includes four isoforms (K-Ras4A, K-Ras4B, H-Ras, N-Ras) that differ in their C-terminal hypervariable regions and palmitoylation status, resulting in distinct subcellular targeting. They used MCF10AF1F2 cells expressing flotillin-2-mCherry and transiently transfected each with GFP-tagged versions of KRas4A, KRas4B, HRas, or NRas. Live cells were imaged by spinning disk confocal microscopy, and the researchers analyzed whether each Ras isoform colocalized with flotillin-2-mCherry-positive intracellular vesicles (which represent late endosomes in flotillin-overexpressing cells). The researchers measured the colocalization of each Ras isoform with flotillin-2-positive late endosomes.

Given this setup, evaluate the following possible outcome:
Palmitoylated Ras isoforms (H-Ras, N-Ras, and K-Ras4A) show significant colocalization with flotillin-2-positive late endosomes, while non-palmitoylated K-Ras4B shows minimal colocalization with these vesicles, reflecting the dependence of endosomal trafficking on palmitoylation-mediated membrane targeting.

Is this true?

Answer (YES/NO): NO